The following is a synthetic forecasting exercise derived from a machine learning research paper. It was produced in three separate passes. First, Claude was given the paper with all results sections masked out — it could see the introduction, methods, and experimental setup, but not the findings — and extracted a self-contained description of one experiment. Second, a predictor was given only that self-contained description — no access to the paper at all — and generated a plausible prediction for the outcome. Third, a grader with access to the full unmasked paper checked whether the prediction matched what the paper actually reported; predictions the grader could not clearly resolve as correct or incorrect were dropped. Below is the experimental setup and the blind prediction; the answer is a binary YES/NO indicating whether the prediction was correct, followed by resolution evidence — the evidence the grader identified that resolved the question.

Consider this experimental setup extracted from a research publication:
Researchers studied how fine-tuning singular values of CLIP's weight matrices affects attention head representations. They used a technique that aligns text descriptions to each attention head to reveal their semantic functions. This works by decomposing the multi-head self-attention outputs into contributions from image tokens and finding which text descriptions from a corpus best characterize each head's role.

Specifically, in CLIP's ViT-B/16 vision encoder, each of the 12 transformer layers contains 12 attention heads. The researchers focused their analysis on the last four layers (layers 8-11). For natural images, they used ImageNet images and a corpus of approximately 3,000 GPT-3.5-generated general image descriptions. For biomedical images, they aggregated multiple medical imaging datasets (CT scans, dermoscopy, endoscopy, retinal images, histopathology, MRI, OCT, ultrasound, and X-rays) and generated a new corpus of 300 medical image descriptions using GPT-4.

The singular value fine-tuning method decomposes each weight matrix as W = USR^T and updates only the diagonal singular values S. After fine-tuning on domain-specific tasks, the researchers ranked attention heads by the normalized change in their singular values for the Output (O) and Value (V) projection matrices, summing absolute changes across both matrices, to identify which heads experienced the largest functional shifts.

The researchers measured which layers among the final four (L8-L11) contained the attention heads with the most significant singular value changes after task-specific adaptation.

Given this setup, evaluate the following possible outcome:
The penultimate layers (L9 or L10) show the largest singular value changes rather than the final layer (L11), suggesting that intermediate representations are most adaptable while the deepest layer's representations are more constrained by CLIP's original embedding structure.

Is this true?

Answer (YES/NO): NO